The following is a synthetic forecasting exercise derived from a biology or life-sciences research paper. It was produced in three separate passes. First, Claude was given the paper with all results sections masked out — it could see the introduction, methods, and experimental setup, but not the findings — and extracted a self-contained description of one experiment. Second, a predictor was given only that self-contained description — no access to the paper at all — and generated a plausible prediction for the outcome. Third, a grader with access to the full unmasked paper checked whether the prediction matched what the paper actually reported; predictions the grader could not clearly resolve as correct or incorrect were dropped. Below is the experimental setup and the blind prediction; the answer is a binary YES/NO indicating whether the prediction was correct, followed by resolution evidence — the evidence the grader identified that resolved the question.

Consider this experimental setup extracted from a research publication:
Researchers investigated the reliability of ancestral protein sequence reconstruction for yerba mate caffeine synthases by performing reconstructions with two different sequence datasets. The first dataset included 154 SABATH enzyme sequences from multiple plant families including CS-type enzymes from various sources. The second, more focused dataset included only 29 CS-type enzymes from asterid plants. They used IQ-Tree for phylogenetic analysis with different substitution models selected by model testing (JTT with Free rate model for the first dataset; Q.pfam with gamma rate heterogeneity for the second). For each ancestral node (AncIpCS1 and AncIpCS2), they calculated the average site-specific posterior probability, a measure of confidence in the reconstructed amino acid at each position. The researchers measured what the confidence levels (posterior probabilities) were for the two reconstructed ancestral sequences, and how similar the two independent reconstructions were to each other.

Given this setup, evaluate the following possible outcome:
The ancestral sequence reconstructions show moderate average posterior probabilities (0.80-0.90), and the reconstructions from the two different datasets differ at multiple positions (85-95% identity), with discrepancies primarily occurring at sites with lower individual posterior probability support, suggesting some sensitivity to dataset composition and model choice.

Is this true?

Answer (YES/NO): NO